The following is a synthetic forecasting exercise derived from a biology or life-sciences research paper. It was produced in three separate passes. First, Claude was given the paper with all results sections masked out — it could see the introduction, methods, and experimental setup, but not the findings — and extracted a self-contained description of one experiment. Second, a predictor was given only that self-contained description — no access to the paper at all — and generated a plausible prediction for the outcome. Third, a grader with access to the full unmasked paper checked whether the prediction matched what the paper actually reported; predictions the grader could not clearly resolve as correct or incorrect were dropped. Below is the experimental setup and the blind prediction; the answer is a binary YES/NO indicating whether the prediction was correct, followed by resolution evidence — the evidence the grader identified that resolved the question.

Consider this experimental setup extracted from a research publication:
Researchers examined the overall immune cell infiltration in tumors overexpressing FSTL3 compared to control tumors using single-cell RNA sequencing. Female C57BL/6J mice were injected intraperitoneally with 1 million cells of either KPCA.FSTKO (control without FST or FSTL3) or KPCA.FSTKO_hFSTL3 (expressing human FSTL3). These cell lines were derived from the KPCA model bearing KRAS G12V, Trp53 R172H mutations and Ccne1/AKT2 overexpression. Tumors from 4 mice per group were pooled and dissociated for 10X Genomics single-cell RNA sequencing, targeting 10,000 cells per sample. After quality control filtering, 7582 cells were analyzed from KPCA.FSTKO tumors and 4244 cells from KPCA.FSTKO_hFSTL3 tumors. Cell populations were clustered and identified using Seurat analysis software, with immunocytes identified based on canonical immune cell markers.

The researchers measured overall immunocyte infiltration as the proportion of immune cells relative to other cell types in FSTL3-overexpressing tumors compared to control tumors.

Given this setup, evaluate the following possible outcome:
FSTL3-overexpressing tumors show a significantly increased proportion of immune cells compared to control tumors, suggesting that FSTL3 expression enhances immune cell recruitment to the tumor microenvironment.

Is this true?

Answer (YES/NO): NO